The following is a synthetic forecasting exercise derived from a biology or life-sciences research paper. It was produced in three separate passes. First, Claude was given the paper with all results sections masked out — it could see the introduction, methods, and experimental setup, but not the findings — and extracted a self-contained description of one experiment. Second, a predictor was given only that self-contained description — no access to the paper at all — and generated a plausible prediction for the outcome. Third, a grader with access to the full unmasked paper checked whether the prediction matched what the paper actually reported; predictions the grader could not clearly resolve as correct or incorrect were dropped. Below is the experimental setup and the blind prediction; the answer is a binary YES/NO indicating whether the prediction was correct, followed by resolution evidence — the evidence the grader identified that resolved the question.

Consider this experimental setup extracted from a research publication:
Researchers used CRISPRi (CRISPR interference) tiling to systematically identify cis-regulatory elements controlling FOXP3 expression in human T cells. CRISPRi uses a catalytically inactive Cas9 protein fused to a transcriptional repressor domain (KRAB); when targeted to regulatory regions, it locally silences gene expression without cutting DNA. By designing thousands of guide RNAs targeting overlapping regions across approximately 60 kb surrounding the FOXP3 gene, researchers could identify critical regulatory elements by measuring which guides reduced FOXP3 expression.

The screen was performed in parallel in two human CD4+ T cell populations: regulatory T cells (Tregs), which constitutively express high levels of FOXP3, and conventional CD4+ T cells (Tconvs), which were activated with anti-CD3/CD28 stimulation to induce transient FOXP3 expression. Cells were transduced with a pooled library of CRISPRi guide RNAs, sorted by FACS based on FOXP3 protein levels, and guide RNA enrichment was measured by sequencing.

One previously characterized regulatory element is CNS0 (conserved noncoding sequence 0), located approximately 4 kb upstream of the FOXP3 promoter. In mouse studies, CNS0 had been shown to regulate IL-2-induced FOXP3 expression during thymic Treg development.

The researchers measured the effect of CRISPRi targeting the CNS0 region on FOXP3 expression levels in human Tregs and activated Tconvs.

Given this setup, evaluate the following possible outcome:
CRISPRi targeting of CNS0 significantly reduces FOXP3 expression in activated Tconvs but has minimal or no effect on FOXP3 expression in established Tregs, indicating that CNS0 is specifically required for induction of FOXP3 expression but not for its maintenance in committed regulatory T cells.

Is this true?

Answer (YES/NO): NO